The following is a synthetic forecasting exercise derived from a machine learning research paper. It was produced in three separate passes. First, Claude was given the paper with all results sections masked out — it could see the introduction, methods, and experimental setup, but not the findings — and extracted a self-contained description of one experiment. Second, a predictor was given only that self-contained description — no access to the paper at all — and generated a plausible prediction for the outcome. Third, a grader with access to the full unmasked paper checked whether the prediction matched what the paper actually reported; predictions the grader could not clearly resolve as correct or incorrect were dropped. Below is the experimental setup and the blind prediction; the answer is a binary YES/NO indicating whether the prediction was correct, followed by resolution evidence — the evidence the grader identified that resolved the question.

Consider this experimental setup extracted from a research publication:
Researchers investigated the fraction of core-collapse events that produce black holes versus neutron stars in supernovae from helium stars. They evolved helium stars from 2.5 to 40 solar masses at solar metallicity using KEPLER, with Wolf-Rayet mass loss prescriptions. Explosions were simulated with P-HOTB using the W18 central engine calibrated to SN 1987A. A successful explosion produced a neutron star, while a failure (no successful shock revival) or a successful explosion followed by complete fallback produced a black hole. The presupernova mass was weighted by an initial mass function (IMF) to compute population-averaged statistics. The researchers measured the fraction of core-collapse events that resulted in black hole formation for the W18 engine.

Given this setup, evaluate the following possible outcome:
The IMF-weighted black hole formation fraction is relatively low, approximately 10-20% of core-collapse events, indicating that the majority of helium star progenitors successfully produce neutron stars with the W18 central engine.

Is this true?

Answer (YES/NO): NO